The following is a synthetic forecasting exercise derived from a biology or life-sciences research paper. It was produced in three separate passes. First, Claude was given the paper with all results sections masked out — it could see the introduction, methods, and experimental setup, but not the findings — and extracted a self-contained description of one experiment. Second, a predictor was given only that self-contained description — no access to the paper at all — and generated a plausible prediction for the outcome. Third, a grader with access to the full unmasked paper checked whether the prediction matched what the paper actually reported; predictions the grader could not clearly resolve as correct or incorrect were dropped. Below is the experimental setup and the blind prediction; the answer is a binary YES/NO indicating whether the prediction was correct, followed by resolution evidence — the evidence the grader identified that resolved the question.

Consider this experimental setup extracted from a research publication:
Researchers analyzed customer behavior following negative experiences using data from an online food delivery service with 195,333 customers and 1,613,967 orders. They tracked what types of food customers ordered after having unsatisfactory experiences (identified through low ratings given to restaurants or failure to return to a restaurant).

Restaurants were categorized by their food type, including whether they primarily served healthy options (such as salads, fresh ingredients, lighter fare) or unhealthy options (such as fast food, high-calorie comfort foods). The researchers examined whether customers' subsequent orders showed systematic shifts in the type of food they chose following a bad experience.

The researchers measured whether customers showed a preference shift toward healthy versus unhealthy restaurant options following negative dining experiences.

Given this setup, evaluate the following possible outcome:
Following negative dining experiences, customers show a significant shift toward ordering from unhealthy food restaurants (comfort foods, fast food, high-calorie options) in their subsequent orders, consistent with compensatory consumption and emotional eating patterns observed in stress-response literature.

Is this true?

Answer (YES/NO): YES